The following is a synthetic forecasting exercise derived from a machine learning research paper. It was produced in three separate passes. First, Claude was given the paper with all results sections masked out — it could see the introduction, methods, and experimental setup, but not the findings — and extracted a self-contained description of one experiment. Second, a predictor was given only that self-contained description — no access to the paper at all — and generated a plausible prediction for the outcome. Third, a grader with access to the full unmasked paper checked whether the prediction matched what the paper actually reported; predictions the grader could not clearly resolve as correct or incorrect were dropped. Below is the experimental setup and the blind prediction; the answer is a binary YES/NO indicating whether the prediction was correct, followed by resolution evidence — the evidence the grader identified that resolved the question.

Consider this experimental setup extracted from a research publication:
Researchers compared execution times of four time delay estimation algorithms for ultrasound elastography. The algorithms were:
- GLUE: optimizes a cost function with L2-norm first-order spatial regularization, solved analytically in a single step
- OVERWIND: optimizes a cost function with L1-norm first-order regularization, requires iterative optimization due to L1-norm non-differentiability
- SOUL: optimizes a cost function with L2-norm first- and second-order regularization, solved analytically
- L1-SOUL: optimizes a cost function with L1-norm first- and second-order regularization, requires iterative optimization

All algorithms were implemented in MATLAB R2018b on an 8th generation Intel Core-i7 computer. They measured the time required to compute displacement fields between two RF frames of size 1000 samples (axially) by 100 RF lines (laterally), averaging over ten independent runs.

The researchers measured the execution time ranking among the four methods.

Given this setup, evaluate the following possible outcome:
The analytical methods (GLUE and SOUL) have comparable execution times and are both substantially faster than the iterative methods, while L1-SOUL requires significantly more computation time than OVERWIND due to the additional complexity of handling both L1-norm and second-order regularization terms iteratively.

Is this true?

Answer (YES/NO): NO